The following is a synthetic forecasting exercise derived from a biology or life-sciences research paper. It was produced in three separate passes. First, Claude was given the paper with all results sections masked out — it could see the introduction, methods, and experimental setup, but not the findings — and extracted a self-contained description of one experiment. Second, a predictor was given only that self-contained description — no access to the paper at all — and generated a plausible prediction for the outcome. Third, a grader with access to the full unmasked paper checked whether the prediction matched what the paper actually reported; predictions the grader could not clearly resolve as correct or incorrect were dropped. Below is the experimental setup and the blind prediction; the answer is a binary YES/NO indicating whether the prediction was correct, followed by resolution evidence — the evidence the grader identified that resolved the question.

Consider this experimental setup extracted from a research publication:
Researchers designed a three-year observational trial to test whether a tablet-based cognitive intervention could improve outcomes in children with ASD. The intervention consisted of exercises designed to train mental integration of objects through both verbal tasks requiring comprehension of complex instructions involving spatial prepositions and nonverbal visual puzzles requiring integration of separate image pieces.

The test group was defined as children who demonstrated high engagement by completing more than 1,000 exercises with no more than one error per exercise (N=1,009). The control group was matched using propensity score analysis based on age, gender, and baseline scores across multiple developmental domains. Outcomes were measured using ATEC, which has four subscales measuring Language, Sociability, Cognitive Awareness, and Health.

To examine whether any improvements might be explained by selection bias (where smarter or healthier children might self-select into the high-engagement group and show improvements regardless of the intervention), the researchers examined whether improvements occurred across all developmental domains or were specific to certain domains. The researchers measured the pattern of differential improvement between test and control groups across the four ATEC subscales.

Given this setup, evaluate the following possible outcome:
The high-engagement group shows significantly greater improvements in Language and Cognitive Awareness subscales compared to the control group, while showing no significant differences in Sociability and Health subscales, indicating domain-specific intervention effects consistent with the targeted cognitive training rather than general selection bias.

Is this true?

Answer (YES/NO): NO